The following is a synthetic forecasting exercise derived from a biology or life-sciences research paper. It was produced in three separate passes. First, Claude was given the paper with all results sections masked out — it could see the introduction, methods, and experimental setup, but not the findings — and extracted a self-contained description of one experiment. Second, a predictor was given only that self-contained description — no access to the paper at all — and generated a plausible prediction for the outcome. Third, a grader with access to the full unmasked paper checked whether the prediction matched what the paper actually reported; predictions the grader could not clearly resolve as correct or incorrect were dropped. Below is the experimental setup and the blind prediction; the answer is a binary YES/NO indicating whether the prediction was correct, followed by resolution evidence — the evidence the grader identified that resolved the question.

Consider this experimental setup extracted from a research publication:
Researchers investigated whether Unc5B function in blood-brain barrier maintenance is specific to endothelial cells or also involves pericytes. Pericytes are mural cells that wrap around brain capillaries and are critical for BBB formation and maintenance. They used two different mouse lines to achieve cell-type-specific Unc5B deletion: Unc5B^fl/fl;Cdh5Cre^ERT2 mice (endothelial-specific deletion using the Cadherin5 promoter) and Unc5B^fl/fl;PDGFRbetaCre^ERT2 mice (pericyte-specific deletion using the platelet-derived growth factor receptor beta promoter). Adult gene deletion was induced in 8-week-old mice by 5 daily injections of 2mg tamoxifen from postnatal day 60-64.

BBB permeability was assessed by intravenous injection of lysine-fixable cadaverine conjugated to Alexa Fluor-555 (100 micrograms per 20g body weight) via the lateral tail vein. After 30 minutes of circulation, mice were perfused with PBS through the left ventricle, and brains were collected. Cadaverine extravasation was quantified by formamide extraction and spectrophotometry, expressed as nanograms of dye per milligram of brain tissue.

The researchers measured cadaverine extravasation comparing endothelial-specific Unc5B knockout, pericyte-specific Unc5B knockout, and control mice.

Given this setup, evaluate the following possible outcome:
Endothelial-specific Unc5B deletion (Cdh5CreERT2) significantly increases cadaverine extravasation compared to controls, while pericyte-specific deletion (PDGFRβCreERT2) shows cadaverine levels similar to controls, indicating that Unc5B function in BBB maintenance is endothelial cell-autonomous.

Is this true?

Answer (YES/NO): YES